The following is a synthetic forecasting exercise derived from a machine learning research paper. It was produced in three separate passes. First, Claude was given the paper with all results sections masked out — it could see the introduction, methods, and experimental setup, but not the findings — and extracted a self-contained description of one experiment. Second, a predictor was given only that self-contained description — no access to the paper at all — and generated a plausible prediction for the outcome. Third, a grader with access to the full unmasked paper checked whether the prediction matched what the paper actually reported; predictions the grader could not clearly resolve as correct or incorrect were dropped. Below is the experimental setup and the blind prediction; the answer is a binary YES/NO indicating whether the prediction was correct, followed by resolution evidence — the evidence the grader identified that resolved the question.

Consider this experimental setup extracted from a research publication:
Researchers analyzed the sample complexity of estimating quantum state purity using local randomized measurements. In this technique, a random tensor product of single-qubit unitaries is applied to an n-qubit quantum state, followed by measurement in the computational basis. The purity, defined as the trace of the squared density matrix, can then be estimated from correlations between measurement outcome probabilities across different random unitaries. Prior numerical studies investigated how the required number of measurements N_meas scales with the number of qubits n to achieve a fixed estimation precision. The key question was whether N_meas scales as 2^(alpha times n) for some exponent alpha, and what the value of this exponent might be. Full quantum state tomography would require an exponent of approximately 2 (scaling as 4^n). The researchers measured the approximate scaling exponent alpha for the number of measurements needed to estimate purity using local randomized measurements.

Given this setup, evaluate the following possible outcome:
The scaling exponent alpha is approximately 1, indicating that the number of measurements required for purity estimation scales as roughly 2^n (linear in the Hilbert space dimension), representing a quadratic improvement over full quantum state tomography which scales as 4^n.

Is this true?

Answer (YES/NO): NO